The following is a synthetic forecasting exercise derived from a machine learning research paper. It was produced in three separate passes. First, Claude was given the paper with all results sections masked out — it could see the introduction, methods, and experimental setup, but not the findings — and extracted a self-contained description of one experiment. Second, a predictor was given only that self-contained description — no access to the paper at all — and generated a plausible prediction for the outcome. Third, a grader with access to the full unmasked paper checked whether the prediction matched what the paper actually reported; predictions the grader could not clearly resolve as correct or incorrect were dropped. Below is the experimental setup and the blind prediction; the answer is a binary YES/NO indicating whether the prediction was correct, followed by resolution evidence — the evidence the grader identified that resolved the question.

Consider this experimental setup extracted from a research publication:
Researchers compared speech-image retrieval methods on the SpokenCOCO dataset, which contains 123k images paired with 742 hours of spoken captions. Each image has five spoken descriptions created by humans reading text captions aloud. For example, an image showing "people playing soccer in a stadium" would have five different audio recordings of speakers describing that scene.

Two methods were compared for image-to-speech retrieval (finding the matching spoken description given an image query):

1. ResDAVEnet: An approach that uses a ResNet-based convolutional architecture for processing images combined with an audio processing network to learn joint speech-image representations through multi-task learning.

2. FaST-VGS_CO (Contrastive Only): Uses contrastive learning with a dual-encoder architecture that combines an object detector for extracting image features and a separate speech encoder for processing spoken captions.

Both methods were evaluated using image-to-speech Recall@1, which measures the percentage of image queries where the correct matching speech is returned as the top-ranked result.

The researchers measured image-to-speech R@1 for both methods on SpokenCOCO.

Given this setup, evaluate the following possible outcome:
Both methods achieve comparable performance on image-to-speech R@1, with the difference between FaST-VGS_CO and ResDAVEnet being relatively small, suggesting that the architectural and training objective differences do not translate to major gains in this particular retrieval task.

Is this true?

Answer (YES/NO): NO